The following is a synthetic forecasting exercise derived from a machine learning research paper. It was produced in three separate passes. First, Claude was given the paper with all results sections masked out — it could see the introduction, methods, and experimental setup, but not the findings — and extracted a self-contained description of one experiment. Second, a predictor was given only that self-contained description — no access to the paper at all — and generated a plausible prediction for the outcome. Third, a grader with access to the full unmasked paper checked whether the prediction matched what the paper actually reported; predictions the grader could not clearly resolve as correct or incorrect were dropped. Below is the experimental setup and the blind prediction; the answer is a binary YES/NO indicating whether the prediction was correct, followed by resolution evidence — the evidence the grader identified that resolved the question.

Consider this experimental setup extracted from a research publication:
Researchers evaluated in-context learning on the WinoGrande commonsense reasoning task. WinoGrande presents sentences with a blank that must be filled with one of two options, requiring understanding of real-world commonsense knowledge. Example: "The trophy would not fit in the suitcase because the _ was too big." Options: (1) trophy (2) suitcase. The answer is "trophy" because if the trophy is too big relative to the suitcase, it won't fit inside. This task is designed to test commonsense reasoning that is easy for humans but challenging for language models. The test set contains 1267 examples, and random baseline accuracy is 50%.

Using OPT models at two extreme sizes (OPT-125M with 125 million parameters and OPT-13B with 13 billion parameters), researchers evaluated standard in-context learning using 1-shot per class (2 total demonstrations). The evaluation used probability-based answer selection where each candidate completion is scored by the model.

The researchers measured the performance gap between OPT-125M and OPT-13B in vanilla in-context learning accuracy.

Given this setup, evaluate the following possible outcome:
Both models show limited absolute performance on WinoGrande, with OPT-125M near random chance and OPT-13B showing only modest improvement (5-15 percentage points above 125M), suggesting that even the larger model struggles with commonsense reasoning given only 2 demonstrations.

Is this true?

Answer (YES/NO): YES